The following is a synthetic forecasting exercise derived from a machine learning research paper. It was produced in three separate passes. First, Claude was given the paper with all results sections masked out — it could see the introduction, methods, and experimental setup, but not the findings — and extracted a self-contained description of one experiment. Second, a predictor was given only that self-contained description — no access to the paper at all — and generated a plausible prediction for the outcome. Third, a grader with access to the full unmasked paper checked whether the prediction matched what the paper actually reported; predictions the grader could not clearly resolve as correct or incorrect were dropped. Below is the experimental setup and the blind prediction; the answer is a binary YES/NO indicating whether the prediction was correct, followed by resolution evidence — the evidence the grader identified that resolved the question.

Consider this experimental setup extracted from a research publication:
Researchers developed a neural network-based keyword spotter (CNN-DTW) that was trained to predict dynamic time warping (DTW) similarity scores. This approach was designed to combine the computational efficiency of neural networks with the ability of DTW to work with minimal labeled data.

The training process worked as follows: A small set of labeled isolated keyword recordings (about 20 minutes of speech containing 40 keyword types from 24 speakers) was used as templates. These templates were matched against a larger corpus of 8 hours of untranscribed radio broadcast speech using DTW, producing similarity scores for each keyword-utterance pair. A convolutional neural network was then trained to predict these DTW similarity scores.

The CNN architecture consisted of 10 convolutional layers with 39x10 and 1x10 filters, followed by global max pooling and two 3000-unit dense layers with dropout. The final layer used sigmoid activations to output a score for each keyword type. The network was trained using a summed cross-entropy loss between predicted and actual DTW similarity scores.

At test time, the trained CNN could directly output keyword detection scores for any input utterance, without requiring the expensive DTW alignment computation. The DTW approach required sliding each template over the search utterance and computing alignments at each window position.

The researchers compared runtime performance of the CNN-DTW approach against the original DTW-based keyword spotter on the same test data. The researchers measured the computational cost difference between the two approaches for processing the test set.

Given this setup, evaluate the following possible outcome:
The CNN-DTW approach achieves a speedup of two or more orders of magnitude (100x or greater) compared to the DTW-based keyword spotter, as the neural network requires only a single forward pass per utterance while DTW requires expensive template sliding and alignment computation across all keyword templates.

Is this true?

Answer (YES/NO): YES